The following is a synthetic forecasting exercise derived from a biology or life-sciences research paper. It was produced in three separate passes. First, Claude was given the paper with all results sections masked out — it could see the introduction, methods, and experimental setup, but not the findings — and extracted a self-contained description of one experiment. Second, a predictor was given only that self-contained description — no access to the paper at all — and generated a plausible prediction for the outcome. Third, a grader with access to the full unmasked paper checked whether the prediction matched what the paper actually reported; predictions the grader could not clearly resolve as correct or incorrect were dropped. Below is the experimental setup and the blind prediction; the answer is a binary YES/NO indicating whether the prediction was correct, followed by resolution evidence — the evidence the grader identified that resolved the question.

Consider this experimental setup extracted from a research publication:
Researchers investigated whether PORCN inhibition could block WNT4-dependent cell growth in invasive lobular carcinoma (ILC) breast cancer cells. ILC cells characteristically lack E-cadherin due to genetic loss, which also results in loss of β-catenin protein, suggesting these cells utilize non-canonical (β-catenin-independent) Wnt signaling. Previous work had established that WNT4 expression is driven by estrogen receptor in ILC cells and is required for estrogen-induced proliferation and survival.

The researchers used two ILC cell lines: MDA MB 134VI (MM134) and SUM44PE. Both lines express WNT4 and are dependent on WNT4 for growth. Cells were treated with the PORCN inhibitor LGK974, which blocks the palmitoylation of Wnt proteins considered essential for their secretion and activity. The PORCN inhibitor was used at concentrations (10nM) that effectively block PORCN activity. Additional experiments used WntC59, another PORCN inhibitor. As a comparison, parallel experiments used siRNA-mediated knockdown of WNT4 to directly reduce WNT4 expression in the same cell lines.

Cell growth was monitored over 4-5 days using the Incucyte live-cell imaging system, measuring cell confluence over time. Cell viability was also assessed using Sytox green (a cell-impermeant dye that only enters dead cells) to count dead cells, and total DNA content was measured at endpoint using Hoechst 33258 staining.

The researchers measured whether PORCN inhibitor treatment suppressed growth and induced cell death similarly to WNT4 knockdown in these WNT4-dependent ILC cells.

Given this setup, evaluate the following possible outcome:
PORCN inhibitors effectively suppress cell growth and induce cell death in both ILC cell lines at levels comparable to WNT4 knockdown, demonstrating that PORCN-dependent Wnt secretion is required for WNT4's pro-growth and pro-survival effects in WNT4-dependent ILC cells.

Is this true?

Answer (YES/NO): NO